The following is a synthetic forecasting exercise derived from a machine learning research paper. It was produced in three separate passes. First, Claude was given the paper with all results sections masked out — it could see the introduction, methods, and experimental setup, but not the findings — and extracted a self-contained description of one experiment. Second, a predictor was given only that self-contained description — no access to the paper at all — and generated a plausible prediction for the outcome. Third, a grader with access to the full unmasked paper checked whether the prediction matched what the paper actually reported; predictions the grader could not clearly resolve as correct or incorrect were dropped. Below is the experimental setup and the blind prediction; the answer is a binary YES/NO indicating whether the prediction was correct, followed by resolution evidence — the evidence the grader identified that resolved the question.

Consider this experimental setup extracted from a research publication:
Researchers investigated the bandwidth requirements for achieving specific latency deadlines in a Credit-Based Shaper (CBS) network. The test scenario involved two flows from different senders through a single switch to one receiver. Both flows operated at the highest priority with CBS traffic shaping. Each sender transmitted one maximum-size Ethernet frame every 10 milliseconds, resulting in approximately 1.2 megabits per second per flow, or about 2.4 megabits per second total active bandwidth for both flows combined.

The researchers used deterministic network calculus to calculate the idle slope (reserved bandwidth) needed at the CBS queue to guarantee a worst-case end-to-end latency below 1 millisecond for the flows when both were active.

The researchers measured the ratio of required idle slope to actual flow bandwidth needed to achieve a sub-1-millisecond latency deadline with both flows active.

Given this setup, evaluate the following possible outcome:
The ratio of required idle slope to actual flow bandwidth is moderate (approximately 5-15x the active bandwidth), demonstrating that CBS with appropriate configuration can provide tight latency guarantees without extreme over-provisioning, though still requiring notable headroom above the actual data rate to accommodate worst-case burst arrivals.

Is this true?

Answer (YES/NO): YES